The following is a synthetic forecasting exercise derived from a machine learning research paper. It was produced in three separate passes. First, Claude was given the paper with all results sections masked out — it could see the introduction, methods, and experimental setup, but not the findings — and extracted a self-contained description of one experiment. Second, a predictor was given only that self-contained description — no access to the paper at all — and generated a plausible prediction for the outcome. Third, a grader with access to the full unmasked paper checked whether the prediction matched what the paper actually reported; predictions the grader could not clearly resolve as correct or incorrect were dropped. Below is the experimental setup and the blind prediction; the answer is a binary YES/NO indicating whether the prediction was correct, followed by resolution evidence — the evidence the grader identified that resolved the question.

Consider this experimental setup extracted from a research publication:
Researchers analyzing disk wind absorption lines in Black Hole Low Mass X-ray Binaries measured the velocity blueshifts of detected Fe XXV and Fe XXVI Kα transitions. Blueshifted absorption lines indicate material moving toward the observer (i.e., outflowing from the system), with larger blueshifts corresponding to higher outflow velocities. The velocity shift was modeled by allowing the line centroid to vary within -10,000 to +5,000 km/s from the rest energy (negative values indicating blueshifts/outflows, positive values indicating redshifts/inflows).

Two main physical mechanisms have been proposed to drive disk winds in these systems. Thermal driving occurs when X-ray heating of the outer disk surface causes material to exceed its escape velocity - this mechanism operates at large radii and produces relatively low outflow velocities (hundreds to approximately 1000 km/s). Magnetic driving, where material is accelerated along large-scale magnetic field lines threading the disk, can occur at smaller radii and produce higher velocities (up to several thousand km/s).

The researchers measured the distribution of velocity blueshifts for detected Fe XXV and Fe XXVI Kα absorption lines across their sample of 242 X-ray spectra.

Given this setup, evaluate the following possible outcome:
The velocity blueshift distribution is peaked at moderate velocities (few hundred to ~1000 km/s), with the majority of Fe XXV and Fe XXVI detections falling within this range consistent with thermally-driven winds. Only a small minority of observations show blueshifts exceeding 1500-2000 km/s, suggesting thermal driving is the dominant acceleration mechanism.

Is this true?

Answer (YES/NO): NO